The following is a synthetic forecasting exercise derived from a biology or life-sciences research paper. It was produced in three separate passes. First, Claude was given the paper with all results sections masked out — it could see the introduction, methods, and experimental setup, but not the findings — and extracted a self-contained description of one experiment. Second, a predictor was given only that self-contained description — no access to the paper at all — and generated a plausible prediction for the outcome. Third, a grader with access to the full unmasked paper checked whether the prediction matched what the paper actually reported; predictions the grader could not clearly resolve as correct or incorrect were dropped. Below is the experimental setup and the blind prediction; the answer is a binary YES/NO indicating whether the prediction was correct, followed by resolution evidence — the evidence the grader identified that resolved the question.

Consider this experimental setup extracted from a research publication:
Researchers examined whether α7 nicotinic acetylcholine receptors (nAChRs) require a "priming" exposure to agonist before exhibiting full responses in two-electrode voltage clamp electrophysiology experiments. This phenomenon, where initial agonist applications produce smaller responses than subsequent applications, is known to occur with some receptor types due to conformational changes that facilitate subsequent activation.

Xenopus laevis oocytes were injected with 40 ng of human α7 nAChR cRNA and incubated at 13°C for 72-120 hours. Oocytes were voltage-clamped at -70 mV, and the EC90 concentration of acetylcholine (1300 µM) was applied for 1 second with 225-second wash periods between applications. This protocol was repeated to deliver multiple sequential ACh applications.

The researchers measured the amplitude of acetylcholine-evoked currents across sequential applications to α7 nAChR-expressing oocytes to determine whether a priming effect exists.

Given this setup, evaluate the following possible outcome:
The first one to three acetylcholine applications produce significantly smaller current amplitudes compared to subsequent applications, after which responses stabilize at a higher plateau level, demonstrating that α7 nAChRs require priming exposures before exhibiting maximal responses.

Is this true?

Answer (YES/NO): YES